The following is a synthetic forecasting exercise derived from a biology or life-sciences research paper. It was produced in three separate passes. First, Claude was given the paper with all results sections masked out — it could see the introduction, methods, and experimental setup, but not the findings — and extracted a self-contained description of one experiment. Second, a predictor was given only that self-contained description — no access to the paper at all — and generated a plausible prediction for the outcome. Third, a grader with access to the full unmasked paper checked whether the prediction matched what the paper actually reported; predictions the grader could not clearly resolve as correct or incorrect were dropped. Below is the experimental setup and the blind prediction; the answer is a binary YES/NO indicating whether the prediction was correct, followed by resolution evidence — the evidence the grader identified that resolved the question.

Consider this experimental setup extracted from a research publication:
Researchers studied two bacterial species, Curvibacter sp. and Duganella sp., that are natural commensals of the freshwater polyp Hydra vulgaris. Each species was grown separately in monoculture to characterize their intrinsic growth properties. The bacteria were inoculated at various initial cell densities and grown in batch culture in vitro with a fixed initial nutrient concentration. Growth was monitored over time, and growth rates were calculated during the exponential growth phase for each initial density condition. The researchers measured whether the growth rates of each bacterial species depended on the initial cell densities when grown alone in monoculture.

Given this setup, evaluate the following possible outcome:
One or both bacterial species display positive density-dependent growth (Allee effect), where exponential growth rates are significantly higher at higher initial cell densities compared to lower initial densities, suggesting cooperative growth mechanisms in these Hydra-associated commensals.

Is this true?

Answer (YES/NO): NO